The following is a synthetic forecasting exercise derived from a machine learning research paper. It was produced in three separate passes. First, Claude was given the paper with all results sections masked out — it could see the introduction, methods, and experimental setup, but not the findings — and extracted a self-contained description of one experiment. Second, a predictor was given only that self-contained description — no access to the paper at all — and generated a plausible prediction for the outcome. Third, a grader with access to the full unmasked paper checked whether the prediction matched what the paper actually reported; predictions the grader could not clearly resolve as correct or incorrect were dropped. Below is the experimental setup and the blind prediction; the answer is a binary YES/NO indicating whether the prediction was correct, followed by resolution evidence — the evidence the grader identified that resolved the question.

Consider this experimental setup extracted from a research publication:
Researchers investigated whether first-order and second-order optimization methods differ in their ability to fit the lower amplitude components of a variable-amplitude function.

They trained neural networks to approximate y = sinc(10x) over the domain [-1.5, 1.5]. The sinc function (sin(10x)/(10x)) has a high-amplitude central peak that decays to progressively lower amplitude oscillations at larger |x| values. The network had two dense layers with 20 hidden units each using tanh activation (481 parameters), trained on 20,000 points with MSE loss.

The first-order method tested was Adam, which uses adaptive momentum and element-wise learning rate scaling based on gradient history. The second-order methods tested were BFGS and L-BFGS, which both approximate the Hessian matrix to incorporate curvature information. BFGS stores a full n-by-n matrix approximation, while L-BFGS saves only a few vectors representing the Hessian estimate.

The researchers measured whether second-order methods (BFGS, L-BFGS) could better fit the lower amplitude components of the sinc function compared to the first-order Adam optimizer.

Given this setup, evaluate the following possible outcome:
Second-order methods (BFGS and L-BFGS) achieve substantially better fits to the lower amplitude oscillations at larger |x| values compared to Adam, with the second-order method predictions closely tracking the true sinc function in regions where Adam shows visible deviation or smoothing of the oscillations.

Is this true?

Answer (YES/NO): NO